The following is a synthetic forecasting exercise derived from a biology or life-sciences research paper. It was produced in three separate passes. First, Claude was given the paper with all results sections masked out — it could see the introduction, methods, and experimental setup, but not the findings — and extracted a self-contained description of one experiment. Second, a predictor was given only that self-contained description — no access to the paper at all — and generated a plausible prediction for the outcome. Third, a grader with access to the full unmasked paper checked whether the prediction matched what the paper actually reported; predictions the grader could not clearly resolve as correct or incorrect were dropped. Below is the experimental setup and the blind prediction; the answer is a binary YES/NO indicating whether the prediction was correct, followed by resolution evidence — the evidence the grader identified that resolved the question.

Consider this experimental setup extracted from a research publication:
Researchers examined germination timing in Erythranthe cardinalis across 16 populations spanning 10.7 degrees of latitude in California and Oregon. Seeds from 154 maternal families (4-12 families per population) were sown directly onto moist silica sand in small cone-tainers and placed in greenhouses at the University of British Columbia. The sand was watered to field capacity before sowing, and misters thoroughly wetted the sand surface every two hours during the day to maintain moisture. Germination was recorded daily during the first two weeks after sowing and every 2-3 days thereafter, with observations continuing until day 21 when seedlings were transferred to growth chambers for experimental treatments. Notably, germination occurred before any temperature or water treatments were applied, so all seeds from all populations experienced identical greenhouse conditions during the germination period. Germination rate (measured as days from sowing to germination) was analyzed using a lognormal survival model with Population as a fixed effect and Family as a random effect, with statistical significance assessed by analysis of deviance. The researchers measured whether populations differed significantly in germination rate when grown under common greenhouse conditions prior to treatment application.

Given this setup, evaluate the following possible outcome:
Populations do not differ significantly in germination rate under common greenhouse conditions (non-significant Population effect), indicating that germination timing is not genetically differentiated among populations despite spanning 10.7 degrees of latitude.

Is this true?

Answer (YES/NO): NO